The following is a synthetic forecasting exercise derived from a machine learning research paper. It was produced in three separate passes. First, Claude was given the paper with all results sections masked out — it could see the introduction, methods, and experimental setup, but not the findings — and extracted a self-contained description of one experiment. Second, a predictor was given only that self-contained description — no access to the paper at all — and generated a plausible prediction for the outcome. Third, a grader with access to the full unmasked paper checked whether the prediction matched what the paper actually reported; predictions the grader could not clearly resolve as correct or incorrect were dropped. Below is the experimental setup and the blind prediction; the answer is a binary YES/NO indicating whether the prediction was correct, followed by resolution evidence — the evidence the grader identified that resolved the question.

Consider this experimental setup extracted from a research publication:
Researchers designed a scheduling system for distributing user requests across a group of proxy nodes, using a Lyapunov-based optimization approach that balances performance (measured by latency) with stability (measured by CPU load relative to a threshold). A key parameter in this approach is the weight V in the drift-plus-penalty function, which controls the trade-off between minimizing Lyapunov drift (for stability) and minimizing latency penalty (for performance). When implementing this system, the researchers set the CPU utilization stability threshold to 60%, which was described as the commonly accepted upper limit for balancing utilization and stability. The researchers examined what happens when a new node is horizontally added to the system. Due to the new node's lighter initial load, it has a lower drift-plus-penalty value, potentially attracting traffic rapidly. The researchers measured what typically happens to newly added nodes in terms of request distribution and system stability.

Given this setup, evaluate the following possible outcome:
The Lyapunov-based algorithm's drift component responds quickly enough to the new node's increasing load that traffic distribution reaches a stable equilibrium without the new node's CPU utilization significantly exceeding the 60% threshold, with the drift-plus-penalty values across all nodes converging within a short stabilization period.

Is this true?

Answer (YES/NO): NO